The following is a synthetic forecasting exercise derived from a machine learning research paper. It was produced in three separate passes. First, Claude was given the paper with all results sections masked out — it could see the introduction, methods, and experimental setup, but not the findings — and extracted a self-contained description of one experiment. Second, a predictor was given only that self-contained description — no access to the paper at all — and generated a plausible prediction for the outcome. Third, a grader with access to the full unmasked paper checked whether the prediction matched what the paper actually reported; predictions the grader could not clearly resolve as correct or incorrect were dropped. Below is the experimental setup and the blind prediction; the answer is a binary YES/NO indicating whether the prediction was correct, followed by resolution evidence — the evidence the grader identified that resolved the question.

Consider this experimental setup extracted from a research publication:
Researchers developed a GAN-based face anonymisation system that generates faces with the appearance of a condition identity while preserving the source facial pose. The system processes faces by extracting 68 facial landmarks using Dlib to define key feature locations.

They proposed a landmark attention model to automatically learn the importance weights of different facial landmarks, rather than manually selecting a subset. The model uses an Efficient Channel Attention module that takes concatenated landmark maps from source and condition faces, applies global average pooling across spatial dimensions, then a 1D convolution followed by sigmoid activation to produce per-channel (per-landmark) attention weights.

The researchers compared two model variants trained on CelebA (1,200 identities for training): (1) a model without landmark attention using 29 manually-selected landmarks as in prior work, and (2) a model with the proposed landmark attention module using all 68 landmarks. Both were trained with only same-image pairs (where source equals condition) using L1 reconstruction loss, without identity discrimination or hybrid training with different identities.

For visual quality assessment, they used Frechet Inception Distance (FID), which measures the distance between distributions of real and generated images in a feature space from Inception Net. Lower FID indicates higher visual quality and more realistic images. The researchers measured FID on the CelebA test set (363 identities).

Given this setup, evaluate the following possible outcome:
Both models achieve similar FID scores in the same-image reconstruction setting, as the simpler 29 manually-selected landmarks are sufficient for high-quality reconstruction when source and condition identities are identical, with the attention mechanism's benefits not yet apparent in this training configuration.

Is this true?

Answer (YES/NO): NO